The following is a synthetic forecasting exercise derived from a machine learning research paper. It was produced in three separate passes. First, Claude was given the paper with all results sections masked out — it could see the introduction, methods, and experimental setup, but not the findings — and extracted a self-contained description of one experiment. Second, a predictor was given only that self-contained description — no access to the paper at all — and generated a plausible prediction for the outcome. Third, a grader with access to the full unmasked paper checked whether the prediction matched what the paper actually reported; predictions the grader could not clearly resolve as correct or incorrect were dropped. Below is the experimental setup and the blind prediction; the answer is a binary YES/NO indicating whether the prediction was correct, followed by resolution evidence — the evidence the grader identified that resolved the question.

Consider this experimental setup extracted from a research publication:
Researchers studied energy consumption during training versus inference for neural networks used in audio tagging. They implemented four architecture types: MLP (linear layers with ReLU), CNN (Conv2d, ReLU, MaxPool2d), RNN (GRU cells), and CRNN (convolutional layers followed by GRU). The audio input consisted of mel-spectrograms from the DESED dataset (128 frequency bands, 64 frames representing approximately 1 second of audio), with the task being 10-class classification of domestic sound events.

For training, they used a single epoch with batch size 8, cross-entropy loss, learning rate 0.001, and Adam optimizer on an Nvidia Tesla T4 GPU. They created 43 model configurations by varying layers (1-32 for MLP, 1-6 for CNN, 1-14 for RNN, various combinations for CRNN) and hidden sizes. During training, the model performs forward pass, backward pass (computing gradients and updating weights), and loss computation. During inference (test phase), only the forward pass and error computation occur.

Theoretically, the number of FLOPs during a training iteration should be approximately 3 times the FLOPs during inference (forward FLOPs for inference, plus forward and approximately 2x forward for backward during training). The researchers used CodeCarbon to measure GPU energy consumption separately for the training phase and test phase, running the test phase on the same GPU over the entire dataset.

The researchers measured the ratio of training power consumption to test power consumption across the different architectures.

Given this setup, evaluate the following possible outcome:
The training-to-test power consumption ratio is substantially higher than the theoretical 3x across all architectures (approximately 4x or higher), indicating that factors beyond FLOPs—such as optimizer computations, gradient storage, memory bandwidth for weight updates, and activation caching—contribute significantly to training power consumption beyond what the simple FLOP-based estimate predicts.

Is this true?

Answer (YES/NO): NO